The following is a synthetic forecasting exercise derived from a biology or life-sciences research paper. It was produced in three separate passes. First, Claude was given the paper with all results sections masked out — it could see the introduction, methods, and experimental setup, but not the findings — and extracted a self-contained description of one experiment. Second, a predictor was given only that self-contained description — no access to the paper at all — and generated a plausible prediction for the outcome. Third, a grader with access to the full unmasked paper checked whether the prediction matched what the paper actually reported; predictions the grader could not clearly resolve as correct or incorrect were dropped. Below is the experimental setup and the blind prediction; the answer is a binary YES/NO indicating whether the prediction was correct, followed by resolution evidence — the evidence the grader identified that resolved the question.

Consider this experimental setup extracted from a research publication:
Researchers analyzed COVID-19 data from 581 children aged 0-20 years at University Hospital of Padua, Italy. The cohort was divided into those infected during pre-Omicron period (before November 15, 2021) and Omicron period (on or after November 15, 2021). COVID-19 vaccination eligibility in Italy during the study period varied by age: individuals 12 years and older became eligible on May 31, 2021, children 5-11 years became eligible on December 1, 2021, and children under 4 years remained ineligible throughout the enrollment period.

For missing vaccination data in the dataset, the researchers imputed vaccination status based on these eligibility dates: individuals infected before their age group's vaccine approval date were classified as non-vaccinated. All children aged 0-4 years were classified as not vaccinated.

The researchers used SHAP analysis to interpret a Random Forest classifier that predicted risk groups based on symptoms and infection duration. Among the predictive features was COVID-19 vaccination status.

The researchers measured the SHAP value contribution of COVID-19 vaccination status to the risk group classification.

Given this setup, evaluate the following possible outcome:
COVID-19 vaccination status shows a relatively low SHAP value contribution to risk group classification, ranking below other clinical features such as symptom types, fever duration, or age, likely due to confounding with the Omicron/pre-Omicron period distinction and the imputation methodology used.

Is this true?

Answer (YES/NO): NO